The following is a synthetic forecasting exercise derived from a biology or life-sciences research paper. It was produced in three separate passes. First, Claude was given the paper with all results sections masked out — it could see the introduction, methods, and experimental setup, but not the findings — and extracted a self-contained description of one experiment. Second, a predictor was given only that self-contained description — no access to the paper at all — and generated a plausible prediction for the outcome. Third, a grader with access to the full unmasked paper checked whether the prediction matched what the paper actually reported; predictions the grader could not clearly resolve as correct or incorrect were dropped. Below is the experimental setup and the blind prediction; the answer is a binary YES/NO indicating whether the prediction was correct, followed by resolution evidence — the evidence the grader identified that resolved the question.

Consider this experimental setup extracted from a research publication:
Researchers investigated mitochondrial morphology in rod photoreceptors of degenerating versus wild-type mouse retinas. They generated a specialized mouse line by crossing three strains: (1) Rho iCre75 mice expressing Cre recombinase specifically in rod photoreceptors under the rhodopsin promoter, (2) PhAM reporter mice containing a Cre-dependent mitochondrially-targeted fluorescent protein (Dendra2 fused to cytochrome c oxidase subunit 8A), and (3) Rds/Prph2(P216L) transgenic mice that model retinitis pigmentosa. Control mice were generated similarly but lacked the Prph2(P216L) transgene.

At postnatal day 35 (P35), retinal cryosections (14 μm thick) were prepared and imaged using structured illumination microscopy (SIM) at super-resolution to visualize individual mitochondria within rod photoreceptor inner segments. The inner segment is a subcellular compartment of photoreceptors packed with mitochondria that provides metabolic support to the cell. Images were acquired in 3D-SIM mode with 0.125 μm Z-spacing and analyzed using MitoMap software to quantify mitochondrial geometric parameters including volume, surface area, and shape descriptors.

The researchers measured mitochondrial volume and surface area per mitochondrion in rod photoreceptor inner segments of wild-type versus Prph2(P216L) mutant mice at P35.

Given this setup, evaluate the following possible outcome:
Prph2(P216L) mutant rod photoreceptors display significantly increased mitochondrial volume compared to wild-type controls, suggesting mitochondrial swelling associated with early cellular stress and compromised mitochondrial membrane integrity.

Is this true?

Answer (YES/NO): NO